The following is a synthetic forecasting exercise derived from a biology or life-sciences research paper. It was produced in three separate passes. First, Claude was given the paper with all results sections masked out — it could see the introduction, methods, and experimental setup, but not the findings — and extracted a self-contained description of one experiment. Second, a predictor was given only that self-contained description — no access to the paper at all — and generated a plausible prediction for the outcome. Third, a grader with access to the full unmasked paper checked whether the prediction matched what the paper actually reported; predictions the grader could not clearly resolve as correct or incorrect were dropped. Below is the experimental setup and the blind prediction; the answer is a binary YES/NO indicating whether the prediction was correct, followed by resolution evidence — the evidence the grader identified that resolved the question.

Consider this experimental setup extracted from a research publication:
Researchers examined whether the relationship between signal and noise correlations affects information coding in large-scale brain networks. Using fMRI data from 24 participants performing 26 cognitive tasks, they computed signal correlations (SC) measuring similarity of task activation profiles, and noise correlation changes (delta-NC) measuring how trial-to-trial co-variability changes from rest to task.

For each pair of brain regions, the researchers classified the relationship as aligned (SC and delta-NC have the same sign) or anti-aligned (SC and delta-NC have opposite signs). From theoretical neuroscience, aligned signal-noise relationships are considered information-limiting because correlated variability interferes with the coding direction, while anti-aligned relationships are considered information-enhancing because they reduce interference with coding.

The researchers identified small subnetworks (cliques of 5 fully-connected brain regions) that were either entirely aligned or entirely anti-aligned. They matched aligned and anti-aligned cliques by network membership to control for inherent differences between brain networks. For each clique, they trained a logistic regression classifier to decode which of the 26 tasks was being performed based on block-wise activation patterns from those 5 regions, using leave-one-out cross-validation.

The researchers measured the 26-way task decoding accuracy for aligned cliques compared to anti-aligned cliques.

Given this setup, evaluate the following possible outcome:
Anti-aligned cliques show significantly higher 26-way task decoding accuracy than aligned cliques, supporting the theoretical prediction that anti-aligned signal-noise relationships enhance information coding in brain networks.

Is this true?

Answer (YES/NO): YES